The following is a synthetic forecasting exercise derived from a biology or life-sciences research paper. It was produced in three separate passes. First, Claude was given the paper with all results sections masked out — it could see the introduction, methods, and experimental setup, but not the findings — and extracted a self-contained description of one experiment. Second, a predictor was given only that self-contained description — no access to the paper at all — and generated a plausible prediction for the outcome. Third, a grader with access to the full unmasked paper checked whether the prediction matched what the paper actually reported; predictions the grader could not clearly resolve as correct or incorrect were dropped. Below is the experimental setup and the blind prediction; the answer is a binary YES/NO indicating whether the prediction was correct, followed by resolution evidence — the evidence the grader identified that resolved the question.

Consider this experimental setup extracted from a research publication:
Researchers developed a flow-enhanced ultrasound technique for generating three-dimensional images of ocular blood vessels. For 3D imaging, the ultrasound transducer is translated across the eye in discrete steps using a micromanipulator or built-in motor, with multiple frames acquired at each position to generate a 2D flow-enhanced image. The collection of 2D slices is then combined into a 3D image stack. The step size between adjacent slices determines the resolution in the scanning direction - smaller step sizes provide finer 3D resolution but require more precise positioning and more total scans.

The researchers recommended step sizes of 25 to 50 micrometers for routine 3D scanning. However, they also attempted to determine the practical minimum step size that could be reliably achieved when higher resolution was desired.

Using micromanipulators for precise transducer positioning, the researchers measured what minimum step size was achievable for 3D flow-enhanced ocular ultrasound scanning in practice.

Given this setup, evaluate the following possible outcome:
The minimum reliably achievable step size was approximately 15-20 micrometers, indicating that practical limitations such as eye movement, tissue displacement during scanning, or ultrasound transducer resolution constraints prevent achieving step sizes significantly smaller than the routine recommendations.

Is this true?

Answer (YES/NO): NO